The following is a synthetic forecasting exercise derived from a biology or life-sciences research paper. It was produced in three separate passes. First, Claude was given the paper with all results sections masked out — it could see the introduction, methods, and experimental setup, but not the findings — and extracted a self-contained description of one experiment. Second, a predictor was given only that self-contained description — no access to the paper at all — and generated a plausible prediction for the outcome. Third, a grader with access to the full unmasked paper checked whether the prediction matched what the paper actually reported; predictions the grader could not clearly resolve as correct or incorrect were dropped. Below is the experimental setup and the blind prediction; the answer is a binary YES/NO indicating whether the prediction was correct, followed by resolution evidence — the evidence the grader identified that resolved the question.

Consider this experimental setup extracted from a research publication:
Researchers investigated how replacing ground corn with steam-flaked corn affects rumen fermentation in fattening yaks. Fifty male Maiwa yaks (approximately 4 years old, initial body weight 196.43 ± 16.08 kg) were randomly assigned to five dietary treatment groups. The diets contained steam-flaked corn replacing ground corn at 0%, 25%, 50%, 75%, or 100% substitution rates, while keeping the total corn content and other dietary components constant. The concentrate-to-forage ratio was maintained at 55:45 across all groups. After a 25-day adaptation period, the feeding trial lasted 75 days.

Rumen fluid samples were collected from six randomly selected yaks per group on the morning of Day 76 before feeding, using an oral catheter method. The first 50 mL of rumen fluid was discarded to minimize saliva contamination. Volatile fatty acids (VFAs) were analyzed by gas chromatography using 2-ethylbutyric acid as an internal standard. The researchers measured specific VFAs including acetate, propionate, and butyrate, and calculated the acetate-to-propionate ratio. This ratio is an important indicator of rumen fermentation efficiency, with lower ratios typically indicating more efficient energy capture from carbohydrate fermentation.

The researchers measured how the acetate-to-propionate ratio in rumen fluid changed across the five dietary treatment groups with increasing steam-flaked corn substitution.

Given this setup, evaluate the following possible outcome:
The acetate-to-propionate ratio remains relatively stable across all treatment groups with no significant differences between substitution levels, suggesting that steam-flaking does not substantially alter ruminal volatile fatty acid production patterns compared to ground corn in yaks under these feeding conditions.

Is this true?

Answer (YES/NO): NO